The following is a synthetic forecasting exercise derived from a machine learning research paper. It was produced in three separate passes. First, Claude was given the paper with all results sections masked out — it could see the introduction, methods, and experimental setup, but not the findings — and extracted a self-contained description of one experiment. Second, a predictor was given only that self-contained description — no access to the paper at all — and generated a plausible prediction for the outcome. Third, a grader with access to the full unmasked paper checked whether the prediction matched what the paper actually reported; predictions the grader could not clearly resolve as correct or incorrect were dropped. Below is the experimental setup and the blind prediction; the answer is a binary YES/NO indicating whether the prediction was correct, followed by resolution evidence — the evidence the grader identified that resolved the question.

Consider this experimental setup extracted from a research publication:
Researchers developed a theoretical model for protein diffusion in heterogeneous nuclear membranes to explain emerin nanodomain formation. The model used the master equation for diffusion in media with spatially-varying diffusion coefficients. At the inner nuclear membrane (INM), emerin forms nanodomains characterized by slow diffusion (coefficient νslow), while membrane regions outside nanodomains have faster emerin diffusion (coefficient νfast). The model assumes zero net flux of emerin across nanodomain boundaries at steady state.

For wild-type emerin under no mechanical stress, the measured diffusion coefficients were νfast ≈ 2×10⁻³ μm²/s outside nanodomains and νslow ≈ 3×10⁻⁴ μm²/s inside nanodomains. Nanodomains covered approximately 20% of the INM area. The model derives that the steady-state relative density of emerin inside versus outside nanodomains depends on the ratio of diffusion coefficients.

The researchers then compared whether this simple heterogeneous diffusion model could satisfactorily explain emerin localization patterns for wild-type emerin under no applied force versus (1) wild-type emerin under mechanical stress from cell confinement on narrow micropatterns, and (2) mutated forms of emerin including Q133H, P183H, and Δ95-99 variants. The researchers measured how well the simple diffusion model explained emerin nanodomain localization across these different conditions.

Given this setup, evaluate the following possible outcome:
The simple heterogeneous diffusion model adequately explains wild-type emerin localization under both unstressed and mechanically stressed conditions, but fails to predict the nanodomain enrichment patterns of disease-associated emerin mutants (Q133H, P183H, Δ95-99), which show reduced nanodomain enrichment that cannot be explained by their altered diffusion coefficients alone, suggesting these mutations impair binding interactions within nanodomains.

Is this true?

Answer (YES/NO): NO